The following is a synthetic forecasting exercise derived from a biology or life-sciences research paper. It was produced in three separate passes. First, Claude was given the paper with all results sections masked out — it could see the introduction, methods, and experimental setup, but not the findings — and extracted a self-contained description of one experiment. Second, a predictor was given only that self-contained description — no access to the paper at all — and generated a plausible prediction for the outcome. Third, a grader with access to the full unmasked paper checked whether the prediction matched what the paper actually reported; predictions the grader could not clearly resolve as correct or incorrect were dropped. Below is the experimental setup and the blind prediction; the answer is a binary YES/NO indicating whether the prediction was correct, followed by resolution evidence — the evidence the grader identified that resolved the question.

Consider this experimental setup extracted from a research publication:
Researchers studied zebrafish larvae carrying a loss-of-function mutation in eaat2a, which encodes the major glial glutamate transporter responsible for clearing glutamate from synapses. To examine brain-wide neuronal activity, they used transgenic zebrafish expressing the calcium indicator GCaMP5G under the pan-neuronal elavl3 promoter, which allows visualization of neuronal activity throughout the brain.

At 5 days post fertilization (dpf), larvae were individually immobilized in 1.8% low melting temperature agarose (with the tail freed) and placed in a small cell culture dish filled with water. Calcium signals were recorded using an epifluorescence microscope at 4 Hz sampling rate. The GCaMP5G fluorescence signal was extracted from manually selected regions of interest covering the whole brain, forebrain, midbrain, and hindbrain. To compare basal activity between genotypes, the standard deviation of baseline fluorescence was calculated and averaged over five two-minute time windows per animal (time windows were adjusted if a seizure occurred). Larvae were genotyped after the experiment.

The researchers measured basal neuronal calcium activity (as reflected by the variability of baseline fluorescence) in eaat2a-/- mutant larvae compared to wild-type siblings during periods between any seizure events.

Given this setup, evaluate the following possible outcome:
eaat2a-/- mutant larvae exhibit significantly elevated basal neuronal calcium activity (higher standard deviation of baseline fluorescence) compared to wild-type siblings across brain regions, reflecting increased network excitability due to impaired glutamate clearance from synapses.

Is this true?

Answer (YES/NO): NO